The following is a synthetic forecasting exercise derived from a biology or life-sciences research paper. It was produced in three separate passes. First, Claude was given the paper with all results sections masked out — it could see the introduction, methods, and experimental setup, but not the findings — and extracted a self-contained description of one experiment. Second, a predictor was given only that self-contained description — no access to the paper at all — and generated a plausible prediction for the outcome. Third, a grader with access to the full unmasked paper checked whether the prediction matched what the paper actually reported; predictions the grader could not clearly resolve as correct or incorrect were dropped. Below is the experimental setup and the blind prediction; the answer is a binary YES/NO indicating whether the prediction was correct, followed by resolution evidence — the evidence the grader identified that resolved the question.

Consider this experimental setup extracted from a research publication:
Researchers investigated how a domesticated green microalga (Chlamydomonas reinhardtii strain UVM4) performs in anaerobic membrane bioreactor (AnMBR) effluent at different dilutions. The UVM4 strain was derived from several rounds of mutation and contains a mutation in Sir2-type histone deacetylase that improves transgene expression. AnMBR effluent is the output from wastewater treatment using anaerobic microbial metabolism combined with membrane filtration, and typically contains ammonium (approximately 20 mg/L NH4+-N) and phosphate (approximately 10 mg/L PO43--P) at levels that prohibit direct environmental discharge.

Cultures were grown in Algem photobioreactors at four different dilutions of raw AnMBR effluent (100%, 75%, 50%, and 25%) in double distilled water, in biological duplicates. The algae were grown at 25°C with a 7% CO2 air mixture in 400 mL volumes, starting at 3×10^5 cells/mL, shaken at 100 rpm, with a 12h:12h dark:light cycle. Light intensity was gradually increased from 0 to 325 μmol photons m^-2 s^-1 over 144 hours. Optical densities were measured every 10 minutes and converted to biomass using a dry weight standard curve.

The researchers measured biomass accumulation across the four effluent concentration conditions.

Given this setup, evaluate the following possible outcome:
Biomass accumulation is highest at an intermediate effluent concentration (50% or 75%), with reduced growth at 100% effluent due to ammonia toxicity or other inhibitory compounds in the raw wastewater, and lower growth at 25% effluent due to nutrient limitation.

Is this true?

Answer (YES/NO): NO